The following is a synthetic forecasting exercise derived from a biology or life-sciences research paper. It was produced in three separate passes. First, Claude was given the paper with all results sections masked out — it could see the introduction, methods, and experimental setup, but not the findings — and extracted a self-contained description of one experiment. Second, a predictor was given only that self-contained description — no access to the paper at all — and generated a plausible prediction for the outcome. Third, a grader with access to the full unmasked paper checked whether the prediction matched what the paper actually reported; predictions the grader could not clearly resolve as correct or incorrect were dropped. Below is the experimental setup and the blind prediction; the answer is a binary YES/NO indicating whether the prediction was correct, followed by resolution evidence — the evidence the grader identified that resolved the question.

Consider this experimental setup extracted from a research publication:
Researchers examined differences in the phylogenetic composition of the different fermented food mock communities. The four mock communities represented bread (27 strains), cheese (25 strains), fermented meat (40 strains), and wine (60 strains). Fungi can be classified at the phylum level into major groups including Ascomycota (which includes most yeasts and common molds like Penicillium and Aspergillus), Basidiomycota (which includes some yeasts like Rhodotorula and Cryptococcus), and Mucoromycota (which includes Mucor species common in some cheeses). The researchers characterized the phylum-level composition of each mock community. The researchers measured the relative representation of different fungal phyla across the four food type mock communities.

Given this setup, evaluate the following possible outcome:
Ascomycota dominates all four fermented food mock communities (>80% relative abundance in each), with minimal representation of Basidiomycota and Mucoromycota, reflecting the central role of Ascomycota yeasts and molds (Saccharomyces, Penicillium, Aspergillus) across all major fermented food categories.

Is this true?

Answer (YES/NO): NO